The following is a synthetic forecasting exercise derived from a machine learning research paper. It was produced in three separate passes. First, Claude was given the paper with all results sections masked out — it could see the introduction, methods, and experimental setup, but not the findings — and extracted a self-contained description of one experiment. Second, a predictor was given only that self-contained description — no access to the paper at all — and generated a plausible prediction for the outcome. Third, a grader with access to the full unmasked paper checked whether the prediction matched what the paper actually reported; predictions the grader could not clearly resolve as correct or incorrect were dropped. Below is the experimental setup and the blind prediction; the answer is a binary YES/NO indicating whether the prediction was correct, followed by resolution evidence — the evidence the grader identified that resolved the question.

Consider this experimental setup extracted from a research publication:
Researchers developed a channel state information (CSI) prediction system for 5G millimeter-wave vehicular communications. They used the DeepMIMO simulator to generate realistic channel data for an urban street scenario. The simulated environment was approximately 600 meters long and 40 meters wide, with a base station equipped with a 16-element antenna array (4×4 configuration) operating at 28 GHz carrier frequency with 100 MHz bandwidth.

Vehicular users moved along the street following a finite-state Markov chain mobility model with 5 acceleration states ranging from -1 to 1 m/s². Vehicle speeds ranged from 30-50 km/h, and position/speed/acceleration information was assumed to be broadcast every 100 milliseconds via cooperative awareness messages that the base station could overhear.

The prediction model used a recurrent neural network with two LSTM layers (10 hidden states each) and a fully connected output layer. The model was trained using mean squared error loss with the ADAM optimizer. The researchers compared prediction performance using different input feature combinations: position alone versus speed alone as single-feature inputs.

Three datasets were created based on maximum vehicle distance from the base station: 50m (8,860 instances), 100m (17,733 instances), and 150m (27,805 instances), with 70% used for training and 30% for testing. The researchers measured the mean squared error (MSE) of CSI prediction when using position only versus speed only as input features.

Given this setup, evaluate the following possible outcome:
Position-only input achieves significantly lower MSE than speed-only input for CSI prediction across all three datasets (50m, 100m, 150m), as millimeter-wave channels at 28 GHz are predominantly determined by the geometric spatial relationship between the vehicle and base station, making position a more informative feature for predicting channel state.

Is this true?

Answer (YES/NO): YES